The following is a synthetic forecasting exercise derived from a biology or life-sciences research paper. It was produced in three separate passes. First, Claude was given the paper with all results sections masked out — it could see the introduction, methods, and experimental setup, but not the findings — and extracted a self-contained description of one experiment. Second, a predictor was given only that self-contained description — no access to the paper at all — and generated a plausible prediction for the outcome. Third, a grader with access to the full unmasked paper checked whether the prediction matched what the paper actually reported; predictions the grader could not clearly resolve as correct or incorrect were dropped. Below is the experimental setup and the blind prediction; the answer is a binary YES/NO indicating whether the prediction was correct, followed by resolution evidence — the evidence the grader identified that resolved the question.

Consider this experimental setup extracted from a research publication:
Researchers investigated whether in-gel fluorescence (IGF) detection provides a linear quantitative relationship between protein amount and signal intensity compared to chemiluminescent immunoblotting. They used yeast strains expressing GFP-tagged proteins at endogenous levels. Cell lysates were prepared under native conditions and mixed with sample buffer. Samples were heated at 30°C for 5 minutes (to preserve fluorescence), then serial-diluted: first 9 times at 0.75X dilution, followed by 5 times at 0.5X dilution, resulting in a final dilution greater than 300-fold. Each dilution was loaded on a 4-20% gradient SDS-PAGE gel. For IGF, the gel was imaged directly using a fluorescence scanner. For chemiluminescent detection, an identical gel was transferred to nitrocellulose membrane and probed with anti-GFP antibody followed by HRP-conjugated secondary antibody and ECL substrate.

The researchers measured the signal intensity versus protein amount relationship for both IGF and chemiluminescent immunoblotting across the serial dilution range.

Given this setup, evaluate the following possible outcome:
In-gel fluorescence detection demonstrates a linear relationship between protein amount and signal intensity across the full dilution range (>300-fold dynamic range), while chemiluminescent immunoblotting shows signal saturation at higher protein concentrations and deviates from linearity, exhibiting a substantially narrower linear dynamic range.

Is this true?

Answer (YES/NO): YES